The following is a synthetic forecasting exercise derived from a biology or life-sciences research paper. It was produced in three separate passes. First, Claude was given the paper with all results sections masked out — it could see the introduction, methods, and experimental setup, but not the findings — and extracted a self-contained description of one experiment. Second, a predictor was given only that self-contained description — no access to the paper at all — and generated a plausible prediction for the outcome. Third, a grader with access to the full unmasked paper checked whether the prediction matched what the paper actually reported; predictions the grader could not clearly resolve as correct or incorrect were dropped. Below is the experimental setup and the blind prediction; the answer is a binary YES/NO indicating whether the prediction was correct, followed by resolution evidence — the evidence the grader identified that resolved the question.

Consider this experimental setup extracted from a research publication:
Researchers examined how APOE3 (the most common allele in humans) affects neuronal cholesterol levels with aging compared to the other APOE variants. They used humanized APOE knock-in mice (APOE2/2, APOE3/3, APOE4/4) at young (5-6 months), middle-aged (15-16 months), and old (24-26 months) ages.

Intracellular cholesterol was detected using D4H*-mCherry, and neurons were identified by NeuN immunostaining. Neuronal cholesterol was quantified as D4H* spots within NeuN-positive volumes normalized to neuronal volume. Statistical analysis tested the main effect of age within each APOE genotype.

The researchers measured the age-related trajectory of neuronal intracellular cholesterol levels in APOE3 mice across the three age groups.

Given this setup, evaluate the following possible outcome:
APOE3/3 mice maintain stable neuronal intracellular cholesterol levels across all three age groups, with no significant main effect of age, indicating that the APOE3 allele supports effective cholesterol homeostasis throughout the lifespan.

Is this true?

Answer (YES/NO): YES